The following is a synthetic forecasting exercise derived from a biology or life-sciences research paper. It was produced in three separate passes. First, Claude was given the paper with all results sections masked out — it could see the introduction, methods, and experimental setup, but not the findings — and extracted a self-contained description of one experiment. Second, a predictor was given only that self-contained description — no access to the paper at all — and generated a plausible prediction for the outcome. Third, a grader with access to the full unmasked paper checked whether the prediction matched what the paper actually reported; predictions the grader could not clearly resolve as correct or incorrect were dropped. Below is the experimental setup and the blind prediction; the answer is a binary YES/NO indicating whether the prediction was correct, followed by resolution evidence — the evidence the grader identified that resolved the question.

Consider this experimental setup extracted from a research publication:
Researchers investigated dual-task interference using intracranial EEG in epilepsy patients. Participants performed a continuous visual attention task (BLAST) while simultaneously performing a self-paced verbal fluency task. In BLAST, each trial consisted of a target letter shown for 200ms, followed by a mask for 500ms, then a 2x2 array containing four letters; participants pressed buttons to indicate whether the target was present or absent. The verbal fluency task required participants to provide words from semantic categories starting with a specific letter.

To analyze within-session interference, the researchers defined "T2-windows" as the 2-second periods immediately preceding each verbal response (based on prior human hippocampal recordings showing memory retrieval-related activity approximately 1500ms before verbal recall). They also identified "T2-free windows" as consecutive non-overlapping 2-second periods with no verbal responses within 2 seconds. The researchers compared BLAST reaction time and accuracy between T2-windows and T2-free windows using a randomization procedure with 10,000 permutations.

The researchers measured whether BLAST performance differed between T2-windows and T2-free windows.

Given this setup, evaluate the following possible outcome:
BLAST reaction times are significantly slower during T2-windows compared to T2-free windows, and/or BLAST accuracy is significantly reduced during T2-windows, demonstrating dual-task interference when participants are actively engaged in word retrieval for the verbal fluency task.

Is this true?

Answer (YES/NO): YES